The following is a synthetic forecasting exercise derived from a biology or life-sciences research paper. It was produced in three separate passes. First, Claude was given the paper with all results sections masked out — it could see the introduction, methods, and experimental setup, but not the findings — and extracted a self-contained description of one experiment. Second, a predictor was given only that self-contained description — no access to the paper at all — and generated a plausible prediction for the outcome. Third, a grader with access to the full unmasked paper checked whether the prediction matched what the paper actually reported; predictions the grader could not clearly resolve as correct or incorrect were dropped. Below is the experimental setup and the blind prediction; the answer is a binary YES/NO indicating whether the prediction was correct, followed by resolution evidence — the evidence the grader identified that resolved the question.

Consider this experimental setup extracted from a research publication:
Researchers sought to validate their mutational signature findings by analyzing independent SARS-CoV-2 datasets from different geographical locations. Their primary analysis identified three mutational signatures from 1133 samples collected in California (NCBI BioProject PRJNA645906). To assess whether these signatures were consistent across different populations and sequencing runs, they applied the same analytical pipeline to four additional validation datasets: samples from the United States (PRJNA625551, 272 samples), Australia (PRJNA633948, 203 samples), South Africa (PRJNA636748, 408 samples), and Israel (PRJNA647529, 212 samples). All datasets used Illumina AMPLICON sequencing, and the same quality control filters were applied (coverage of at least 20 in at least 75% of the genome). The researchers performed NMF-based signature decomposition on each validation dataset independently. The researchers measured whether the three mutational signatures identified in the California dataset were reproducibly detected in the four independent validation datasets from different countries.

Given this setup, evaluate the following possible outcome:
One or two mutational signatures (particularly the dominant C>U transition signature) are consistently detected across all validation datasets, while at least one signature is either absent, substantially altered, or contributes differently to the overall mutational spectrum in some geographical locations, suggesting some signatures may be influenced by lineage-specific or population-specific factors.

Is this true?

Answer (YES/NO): NO